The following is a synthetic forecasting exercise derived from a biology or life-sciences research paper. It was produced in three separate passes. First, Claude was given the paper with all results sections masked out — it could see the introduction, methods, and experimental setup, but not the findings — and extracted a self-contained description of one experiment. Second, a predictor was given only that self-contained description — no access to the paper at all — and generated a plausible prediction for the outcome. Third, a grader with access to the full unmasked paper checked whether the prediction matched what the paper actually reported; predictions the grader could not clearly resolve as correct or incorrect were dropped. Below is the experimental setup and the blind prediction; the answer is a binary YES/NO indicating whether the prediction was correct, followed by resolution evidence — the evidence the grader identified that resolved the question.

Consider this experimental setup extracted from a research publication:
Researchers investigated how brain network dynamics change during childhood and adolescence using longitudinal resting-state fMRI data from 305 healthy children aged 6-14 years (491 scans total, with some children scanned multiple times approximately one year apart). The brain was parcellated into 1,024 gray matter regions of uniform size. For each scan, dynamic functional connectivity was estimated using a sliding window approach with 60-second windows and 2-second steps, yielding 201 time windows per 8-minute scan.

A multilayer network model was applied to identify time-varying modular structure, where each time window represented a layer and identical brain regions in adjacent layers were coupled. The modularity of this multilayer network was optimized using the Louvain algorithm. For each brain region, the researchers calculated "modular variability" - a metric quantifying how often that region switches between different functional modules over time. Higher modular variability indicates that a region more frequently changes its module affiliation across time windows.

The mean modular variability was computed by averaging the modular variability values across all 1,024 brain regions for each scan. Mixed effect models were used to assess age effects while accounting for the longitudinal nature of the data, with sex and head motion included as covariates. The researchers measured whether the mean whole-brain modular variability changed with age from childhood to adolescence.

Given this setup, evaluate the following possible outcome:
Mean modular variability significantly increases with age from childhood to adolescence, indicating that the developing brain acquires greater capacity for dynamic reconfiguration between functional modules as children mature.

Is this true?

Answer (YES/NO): NO